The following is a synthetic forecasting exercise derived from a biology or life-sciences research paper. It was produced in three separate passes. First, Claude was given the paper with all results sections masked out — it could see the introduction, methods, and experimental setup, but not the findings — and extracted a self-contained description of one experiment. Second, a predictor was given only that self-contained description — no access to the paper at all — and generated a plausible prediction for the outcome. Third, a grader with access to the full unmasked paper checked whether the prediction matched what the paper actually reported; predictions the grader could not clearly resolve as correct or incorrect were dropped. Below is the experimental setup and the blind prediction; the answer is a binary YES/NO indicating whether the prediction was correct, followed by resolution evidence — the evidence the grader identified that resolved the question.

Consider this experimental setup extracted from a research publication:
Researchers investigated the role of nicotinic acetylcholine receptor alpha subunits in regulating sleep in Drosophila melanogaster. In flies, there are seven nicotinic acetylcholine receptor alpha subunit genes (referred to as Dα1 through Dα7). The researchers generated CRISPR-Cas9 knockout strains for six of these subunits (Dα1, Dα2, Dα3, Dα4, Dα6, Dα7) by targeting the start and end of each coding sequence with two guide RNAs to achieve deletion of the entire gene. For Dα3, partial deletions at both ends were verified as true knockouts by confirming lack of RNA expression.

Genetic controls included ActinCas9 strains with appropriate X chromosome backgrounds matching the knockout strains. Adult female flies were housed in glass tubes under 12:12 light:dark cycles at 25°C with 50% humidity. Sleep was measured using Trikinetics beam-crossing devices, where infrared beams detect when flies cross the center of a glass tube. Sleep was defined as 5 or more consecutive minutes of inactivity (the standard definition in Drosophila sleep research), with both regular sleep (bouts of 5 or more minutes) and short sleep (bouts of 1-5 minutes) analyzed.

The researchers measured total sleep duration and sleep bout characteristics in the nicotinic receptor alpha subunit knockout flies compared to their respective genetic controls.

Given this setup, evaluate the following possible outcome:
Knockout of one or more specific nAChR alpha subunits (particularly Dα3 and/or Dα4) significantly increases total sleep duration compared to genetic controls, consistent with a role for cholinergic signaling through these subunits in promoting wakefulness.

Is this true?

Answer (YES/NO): YES